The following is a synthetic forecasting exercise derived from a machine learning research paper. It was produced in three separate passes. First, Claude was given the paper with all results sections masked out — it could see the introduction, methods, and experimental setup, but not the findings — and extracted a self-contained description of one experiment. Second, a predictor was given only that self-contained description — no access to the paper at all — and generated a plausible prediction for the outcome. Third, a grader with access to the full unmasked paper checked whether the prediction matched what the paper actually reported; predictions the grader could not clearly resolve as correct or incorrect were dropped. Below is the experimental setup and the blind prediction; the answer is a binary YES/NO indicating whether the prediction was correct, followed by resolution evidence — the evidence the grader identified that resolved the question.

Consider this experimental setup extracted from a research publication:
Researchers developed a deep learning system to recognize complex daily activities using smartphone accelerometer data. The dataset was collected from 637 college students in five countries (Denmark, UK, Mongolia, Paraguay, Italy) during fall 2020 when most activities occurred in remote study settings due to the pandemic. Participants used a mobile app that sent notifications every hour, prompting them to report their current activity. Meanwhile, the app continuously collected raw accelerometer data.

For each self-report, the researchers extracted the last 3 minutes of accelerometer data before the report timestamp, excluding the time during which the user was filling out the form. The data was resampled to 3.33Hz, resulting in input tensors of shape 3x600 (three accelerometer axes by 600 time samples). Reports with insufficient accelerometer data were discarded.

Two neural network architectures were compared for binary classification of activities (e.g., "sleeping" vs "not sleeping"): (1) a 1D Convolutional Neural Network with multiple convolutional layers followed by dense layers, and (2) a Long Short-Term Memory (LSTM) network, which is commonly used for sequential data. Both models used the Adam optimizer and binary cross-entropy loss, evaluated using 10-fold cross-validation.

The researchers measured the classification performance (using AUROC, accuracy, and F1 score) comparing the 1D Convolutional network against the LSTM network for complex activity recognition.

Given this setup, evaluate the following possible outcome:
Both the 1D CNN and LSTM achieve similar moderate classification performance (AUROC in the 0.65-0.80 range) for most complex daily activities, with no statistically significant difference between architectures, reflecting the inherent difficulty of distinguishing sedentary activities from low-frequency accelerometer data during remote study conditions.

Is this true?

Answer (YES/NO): NO